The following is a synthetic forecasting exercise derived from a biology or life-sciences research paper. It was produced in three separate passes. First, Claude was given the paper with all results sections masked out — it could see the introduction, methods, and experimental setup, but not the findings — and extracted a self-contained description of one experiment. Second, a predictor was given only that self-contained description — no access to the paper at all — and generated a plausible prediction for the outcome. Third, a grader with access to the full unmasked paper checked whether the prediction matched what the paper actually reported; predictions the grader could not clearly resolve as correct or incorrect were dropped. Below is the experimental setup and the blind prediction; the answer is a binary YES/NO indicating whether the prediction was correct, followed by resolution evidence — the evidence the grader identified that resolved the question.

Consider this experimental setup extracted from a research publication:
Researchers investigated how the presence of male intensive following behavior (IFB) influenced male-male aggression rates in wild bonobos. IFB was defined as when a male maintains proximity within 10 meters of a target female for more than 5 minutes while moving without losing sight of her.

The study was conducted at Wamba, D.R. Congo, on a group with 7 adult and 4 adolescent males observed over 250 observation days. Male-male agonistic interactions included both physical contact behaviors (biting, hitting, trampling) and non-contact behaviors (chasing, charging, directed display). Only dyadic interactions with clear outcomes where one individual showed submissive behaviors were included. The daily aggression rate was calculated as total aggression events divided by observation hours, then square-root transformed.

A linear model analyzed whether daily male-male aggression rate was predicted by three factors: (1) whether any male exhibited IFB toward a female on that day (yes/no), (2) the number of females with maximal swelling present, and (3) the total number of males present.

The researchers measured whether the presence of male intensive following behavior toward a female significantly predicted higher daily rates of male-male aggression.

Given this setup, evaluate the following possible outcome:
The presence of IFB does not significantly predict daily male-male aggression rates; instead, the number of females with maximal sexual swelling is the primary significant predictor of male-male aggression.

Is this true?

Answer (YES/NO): NO